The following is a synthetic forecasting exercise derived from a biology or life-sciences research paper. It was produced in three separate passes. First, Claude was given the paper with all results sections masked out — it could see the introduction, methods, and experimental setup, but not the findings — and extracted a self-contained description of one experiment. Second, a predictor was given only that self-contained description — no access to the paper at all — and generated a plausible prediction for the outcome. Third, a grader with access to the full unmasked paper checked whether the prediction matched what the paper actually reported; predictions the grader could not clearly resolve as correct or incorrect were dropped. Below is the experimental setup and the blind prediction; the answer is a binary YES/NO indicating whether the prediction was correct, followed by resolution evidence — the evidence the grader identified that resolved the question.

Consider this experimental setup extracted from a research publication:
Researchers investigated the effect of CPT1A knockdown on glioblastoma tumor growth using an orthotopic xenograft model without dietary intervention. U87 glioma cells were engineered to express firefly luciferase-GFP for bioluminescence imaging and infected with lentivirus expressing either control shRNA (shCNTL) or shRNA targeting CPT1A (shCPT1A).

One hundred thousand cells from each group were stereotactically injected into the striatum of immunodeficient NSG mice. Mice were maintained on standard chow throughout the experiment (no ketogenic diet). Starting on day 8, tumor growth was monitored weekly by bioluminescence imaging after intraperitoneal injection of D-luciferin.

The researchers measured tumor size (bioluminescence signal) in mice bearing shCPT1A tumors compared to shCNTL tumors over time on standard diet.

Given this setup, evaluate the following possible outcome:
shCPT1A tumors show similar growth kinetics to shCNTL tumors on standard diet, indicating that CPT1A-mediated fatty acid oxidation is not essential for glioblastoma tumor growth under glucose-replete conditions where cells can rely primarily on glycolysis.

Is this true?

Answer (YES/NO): NO